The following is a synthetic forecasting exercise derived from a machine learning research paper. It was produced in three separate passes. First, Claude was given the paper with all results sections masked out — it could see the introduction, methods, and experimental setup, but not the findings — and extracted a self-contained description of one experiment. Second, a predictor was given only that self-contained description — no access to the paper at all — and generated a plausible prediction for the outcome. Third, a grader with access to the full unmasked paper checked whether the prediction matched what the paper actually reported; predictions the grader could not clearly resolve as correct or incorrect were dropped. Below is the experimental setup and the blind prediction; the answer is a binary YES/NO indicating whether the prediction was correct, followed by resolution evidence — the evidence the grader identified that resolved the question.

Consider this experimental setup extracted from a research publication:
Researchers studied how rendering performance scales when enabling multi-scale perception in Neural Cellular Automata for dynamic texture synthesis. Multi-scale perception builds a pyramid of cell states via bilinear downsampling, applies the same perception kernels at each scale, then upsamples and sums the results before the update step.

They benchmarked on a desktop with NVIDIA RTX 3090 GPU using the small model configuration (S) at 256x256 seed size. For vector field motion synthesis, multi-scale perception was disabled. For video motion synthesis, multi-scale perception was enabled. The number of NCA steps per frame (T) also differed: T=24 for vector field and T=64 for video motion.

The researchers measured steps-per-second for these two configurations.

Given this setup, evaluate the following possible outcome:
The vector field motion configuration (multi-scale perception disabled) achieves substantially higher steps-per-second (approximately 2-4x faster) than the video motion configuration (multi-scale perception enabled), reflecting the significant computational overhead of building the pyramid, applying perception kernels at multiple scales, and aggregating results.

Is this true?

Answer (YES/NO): NO